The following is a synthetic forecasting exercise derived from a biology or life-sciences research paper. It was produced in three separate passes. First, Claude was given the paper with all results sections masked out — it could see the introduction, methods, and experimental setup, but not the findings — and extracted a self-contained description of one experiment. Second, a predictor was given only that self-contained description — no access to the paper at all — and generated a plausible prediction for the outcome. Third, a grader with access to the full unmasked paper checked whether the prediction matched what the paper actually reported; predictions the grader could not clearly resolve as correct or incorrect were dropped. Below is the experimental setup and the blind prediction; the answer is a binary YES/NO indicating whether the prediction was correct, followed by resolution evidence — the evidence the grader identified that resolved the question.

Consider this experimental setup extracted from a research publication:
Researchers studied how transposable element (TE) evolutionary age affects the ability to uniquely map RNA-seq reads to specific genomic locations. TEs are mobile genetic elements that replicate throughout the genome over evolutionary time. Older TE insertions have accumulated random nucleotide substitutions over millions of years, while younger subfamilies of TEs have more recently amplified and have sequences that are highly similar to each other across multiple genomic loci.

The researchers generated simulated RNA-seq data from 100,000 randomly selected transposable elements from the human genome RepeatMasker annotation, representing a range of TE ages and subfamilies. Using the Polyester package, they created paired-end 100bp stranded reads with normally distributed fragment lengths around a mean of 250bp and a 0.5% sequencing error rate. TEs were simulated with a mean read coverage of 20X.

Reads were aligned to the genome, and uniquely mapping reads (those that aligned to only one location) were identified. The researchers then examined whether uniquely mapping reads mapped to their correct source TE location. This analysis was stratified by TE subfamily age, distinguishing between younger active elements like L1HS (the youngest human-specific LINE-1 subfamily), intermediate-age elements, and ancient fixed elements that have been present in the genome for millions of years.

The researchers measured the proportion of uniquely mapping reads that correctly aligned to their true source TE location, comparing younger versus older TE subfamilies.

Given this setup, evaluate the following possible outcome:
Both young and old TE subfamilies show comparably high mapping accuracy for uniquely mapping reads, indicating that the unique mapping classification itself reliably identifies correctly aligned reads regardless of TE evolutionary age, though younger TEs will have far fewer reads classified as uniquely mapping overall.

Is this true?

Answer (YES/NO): YES